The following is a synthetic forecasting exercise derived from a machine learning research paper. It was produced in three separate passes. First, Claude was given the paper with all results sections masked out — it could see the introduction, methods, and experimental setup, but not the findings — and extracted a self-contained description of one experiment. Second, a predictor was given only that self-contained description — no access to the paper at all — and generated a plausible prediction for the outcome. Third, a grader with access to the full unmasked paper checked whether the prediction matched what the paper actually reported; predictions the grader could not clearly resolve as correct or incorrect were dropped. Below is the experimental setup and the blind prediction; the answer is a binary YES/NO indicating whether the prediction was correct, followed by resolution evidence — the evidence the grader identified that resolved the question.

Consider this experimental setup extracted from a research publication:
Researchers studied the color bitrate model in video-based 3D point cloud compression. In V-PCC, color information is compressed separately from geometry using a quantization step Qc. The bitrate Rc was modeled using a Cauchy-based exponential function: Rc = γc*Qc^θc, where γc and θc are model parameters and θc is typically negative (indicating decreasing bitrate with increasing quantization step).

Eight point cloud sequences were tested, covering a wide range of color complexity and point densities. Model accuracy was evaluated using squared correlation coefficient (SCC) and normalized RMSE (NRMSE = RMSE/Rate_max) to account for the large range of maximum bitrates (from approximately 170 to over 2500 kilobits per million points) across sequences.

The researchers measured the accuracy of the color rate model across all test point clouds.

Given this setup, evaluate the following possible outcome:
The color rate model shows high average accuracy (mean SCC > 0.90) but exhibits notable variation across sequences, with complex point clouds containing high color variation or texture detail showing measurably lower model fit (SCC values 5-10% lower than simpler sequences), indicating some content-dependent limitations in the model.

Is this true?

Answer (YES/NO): NO